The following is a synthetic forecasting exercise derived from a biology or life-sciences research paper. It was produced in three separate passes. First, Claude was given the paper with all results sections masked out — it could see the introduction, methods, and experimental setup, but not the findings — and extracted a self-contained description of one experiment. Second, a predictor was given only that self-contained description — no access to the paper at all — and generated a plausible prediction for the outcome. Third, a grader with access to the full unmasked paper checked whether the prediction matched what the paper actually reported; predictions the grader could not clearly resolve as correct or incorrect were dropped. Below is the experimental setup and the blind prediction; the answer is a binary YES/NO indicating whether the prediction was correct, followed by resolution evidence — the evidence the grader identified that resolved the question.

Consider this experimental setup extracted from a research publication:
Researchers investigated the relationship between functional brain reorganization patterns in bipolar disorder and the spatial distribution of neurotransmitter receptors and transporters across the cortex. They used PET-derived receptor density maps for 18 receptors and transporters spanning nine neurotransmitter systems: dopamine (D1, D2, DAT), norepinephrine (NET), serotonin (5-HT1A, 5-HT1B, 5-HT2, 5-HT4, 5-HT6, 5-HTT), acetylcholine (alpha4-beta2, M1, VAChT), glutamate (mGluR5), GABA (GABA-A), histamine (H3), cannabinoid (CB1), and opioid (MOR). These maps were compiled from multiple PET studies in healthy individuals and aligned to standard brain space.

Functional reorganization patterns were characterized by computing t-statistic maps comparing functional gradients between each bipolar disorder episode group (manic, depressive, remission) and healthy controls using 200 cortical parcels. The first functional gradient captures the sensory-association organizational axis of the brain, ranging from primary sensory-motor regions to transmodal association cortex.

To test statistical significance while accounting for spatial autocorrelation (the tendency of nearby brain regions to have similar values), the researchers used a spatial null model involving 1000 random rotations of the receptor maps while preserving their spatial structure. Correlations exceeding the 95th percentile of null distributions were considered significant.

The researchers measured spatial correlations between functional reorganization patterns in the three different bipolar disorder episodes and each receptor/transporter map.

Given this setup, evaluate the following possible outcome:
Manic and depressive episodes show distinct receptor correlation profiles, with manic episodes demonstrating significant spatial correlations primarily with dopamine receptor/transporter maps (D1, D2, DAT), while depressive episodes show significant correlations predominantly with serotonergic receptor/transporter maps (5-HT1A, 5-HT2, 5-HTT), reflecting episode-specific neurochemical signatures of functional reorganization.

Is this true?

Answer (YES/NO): NO